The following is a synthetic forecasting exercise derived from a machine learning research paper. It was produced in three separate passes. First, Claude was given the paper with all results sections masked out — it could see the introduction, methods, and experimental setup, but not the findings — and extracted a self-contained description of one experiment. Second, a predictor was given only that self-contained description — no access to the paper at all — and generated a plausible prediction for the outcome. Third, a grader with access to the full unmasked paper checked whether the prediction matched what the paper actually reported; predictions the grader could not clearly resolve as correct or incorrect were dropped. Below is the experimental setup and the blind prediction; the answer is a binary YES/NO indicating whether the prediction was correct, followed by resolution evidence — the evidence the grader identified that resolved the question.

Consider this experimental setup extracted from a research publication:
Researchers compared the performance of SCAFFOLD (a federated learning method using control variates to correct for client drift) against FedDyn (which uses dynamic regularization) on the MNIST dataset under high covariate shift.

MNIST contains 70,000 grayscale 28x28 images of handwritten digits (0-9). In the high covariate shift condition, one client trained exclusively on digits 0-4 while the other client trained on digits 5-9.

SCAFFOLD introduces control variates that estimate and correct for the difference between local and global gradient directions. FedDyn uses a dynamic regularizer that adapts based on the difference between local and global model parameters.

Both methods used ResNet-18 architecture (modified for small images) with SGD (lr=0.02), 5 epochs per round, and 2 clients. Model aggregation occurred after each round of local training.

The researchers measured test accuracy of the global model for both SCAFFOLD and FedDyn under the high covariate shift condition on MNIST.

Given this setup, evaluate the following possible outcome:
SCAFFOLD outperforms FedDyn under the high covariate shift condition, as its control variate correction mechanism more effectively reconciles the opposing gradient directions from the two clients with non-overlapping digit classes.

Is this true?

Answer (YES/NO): NO